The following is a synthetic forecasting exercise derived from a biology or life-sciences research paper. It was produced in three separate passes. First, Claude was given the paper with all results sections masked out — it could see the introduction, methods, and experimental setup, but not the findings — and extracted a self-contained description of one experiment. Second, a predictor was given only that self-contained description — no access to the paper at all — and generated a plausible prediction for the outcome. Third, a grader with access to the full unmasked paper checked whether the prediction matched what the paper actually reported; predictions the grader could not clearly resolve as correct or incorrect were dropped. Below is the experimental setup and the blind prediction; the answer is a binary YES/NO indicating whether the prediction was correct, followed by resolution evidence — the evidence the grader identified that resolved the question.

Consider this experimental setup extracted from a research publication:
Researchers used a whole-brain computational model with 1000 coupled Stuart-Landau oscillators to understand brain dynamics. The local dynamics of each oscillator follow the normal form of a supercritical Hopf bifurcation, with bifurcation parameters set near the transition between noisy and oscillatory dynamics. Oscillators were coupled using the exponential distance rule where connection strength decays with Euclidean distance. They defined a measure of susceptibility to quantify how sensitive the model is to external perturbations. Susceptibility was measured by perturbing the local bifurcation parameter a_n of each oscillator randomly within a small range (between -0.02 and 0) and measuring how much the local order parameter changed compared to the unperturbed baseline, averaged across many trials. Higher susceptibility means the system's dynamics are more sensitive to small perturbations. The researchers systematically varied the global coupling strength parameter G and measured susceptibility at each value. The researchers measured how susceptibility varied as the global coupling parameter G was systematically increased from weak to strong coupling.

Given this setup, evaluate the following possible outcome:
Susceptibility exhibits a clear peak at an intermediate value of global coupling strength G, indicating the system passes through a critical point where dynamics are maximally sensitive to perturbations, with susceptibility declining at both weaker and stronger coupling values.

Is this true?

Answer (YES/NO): NO